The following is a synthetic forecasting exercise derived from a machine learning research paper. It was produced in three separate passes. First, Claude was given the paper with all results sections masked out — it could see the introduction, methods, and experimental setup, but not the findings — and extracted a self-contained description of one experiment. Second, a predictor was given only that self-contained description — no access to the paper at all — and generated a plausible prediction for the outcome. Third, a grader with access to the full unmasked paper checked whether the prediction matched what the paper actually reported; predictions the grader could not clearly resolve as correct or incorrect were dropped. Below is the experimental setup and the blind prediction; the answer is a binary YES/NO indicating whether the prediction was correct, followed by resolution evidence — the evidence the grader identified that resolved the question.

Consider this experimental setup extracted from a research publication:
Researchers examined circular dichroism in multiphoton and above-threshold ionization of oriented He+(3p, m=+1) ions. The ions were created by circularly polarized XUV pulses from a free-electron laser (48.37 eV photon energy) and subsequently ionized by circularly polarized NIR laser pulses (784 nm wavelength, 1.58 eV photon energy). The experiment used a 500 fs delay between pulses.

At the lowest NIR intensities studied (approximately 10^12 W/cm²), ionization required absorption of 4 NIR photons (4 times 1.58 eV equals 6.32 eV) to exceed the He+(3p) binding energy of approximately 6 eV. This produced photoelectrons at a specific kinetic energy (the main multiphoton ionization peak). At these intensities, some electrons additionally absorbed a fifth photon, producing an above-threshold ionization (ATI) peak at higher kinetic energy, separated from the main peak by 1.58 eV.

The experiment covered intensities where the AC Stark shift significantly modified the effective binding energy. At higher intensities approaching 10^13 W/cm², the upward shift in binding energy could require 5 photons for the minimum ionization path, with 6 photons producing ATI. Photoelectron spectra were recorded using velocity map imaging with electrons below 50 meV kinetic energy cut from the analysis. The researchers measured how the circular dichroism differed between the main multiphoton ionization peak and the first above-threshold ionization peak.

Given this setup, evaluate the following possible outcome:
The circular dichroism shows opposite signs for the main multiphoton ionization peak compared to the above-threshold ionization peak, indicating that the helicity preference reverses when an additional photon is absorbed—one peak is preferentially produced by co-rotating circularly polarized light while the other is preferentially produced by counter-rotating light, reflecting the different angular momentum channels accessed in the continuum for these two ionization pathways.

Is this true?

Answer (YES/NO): NO